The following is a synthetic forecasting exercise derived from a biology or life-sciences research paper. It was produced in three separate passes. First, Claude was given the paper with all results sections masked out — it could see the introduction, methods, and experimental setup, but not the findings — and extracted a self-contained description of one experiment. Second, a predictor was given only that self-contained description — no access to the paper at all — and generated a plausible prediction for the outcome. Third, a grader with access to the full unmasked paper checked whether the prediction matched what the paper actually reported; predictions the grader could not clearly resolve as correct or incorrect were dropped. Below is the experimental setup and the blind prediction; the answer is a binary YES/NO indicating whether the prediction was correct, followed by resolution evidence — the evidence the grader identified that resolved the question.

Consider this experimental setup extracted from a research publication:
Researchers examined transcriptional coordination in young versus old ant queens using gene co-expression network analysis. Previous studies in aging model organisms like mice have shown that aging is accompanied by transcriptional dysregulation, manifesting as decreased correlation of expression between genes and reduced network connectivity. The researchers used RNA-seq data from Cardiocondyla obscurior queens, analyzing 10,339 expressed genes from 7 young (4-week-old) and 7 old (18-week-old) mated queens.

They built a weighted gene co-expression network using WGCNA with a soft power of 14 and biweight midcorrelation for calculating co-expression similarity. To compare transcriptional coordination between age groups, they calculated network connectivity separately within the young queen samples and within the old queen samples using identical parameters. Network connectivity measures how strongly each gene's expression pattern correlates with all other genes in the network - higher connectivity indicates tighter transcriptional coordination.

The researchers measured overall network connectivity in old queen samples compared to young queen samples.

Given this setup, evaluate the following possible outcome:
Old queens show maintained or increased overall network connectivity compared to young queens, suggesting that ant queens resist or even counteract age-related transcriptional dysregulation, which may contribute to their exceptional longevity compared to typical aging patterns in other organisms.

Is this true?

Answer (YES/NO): YES